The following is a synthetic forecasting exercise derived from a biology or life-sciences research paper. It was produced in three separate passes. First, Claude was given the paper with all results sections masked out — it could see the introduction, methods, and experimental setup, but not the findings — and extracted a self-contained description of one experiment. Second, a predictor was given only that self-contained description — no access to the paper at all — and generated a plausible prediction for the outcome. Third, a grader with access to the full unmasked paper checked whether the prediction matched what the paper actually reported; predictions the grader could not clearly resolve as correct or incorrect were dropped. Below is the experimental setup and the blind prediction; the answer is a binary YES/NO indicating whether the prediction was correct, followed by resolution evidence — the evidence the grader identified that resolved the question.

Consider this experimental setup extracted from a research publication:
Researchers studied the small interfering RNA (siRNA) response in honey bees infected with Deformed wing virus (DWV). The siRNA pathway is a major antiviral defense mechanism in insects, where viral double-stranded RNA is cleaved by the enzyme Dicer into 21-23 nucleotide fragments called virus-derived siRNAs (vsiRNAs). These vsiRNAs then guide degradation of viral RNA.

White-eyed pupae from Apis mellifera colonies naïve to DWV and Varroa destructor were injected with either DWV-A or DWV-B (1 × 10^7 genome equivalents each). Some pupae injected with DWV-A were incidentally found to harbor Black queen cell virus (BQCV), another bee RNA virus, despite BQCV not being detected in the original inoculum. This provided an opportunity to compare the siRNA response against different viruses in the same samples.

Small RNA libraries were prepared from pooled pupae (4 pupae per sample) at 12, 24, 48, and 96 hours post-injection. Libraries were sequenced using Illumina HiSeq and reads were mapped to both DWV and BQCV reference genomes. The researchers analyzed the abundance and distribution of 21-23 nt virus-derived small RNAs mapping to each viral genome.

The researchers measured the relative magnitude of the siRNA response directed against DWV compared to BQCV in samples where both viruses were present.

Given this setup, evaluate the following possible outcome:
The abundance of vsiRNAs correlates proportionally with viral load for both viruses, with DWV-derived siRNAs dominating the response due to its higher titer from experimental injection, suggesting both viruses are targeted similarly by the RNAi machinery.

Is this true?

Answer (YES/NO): NO